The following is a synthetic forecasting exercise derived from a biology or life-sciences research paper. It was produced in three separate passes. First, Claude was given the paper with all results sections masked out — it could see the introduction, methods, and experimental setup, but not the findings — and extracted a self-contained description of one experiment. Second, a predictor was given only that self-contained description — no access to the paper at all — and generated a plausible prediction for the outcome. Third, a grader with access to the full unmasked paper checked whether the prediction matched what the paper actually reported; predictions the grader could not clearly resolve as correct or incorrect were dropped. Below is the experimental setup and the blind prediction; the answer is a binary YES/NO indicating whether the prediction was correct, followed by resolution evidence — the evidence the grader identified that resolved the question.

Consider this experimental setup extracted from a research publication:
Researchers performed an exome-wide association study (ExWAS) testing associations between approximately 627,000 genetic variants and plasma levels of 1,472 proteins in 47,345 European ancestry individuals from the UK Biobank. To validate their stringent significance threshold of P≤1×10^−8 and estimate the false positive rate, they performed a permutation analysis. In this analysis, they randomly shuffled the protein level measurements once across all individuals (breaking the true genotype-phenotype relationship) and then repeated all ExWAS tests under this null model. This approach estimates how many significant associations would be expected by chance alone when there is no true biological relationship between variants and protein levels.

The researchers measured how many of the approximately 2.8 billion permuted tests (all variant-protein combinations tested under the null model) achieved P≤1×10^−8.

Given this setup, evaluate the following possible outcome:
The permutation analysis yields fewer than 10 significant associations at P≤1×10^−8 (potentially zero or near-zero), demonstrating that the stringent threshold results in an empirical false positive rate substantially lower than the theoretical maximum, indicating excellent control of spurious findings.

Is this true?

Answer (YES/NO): NO